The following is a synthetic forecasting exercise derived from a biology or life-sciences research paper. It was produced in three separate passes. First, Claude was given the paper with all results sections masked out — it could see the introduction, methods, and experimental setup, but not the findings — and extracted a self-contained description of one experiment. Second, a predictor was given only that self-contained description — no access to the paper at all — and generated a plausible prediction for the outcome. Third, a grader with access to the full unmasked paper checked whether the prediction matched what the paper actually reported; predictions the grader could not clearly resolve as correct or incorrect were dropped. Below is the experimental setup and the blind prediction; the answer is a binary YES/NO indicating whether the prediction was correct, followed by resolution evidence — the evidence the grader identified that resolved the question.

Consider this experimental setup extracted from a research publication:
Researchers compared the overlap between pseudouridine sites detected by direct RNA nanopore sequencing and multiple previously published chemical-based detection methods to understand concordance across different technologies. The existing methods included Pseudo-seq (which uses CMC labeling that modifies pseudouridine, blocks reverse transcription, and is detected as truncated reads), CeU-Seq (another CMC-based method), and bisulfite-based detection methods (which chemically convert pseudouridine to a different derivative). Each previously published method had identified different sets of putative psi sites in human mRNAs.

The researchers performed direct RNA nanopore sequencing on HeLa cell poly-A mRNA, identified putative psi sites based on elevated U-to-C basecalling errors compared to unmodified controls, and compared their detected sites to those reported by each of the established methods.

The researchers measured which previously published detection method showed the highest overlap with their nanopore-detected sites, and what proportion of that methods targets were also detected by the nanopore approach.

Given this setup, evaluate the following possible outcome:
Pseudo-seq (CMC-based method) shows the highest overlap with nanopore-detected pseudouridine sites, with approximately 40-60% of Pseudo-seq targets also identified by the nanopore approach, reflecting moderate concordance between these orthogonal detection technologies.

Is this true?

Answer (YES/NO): YES